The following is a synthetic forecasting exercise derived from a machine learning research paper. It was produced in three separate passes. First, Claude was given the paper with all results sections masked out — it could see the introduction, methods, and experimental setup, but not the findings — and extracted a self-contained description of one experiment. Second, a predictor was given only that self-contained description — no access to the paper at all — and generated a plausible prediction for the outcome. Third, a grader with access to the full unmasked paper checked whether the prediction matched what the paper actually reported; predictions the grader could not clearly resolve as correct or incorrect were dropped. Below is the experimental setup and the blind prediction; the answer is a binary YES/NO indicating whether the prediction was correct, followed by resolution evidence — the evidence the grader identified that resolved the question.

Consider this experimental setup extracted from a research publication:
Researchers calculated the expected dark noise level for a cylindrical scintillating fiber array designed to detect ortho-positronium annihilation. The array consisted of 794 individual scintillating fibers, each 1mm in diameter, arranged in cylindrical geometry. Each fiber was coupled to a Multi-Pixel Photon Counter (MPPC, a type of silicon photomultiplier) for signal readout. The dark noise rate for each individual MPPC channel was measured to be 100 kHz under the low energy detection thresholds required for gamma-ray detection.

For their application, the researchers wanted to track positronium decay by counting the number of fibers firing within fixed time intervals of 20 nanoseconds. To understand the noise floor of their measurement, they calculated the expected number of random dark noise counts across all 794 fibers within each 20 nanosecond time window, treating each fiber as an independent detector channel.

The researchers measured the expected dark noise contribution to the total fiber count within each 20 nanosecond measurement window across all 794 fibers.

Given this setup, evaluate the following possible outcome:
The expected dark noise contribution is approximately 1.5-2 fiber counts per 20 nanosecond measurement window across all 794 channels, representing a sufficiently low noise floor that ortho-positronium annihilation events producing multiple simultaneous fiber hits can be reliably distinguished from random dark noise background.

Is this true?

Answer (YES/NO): YES